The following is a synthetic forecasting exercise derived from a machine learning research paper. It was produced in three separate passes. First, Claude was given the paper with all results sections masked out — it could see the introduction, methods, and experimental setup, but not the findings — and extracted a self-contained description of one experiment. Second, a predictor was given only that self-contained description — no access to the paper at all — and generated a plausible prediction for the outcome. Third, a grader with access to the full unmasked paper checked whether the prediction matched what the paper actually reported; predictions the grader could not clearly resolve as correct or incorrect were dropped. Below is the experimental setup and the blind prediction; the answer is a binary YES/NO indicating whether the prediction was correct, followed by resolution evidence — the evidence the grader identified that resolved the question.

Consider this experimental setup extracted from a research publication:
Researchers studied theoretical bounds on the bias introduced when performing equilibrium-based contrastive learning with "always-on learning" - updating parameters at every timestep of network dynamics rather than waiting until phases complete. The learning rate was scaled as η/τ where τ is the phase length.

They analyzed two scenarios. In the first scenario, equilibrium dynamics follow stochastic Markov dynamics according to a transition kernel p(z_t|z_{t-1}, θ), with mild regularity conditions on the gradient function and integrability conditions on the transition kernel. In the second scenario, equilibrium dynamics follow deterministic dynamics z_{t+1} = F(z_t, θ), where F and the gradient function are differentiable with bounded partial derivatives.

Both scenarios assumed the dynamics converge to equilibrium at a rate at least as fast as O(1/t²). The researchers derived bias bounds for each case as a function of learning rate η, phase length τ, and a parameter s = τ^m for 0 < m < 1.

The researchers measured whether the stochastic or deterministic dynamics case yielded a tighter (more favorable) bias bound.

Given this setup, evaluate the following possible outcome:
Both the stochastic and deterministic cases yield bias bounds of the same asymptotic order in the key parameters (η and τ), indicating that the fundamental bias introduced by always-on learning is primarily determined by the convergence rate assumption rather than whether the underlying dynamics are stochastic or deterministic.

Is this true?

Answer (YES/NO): NO